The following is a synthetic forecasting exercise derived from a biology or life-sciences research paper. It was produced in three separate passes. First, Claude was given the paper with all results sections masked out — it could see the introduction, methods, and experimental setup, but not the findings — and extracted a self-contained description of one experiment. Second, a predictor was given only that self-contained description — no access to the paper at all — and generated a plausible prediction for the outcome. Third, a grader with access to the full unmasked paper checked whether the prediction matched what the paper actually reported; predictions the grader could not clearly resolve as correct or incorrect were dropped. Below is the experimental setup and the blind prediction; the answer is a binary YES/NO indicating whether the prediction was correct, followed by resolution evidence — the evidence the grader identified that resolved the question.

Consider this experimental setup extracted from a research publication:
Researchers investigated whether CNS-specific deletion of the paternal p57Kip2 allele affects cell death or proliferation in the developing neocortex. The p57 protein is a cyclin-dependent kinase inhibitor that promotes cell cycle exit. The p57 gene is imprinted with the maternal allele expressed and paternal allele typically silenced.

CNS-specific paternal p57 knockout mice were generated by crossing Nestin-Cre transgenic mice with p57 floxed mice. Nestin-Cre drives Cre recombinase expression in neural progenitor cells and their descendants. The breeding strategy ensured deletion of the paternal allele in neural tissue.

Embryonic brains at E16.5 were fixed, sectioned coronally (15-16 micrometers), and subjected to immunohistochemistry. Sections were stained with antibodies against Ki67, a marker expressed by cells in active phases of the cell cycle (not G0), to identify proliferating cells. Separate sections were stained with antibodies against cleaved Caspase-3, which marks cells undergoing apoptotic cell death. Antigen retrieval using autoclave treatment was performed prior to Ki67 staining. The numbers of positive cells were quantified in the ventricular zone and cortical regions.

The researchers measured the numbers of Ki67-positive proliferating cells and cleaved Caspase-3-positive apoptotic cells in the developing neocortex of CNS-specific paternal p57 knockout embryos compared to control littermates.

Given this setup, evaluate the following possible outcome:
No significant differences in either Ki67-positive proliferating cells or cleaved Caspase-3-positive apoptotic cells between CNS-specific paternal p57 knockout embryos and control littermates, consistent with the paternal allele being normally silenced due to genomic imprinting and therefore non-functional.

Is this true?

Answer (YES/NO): NO